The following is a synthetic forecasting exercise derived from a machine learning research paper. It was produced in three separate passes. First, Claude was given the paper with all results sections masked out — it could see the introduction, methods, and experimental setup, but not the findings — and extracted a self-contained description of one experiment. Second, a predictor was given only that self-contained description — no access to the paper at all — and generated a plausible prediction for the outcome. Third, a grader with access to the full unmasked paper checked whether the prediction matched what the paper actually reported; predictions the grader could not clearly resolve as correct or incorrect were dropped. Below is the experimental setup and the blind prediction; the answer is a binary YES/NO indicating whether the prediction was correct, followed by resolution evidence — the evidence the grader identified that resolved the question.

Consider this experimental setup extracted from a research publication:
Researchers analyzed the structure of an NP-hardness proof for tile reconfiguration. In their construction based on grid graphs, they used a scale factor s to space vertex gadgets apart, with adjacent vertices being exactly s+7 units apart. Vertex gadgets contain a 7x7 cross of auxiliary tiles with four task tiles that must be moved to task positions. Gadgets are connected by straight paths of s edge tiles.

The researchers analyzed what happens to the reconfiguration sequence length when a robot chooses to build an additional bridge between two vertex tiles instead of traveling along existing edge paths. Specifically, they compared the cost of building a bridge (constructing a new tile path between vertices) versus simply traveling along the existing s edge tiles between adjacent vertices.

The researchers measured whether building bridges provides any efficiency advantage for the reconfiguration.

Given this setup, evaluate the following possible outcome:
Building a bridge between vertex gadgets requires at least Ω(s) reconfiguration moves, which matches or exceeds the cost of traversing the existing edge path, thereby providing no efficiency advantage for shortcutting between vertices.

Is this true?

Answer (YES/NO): YES